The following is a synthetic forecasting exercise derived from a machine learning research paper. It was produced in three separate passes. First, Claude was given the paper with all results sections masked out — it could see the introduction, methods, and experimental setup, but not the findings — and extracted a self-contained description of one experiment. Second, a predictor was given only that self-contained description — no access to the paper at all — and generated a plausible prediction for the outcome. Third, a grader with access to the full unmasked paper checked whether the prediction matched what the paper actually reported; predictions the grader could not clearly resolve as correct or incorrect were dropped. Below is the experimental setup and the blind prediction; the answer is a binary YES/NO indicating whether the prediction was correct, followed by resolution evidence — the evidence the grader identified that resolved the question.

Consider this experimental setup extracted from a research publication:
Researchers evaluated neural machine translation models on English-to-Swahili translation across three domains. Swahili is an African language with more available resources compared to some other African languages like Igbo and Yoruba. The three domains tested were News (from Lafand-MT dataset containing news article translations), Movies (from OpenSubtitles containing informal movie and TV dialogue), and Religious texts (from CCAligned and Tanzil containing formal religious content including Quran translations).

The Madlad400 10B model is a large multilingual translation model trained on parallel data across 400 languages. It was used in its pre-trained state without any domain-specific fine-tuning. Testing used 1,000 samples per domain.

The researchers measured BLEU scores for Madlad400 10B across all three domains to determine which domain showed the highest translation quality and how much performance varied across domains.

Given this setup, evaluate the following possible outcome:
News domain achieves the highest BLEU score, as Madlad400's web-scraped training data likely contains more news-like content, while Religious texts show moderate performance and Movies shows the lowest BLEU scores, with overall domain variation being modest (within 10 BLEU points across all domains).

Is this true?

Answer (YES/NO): NO